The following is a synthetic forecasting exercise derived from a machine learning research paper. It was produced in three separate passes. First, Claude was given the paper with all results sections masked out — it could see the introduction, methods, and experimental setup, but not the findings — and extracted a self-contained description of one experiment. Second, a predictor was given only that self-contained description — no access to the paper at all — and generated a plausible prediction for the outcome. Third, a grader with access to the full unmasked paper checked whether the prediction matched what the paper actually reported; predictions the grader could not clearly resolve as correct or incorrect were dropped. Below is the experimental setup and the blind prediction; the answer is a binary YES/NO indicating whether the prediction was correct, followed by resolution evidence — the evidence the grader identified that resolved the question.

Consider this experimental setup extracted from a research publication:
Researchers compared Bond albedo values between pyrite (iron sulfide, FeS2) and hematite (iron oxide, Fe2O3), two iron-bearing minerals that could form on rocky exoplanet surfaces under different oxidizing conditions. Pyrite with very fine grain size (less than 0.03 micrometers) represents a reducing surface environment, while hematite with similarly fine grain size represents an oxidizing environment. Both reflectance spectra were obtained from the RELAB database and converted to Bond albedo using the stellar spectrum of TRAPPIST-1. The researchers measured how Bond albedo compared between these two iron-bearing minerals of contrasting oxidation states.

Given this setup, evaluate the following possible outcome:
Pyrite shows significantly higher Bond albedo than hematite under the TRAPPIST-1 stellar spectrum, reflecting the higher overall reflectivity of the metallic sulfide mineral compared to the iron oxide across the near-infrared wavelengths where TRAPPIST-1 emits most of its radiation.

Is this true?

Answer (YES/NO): NO